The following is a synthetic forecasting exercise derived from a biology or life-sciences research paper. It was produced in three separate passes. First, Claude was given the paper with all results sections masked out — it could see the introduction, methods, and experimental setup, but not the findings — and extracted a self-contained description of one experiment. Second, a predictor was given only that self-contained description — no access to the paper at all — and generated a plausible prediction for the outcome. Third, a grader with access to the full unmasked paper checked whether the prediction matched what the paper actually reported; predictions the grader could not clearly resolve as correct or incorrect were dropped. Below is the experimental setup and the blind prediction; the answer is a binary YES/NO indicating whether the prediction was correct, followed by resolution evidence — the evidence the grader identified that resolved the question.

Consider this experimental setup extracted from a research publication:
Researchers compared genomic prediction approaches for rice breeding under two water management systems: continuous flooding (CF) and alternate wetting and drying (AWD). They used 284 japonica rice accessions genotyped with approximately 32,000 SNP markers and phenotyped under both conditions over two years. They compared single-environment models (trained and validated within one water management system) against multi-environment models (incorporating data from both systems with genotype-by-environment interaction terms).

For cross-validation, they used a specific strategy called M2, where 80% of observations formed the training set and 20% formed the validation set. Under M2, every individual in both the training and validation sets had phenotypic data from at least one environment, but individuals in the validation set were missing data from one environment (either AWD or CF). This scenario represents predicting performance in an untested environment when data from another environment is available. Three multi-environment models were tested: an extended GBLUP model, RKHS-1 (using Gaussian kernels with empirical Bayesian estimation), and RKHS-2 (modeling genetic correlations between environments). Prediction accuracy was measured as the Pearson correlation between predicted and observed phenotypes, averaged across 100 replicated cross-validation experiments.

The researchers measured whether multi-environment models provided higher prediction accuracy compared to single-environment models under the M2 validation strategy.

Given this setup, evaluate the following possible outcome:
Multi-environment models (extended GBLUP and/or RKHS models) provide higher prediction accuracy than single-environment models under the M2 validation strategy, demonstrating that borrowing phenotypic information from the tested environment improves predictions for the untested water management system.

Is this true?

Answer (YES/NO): YES